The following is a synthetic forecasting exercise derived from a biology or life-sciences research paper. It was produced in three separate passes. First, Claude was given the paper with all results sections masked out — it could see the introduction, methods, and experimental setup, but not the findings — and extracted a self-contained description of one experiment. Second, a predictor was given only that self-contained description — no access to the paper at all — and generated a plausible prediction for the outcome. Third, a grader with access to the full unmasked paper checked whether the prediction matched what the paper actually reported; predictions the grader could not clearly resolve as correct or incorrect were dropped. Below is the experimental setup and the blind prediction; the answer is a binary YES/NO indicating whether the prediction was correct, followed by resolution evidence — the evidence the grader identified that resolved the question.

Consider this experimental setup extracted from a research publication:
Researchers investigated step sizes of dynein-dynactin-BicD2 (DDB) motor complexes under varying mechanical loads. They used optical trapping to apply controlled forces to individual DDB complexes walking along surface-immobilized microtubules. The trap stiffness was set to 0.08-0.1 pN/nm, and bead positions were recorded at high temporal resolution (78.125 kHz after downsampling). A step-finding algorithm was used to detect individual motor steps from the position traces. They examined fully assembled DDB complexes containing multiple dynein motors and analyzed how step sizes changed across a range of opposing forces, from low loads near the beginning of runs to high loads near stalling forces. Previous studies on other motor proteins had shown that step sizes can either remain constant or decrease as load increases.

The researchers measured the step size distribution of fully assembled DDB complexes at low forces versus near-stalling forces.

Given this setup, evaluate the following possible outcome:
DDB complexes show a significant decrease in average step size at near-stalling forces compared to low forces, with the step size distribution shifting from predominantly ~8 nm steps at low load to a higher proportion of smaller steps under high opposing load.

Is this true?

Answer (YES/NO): NO